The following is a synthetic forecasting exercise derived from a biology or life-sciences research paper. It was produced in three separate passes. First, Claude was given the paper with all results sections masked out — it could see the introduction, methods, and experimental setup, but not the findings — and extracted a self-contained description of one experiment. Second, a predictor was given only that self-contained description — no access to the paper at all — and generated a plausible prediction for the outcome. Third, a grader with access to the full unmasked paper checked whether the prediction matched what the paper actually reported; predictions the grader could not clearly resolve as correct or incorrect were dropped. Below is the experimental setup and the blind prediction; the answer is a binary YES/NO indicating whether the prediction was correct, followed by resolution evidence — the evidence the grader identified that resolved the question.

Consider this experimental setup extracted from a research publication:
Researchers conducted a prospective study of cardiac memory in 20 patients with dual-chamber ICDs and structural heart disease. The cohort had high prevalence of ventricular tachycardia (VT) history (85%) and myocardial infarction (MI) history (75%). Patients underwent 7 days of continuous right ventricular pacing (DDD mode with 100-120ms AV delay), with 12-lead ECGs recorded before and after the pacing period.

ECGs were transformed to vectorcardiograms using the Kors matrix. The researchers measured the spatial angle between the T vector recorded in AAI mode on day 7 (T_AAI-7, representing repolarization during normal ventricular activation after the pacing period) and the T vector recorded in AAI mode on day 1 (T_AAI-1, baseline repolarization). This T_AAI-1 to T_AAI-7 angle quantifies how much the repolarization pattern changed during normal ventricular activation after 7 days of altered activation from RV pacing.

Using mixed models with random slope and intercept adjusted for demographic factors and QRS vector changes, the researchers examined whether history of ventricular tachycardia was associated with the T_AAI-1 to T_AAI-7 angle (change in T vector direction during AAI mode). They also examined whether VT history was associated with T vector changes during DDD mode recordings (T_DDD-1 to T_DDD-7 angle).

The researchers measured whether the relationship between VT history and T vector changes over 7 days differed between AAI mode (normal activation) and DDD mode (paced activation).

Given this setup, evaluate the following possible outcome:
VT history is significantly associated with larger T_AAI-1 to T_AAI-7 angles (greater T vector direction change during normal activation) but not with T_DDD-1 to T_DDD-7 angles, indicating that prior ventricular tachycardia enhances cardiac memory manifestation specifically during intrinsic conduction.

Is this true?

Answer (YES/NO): NO